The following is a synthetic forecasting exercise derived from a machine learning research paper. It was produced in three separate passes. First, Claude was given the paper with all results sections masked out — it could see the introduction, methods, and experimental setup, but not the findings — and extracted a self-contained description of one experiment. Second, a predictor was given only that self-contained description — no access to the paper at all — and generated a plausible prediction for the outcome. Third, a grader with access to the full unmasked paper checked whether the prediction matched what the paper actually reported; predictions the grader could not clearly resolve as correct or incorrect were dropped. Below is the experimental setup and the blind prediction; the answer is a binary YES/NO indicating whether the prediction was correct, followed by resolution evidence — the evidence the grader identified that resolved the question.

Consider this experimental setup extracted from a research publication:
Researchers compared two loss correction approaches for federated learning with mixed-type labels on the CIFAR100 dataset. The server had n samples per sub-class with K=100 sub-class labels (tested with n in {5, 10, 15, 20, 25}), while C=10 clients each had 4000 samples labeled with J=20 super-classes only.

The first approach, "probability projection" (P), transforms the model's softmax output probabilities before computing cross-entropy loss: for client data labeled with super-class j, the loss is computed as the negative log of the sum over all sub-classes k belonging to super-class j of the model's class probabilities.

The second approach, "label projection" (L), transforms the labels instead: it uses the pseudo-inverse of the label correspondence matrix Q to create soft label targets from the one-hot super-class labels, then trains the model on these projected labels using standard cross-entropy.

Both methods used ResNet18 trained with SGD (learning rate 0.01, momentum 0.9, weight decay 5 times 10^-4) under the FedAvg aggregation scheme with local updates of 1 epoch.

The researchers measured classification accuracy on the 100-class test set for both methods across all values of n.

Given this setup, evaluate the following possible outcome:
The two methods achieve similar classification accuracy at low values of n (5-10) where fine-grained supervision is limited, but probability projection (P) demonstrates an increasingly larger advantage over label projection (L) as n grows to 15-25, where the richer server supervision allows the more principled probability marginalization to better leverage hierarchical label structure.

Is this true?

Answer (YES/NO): NO